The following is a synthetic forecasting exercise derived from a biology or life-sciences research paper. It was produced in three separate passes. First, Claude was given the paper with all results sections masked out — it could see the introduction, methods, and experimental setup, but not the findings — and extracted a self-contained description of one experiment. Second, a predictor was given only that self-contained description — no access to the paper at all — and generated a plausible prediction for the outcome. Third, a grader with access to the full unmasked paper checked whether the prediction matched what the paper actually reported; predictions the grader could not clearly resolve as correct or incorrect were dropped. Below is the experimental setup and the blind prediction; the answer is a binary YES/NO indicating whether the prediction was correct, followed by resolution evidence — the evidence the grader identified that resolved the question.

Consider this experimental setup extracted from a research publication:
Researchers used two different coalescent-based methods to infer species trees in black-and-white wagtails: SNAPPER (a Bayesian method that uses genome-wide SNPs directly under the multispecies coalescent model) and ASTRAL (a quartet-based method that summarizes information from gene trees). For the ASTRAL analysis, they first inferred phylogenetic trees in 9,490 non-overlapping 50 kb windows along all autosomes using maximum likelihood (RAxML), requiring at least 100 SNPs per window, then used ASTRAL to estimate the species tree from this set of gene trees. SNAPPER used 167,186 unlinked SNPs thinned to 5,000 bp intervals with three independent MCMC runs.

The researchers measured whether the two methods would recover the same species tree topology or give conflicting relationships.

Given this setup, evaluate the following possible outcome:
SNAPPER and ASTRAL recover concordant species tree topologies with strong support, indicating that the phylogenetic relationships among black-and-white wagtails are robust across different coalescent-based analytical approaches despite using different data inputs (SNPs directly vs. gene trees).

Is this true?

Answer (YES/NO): NO